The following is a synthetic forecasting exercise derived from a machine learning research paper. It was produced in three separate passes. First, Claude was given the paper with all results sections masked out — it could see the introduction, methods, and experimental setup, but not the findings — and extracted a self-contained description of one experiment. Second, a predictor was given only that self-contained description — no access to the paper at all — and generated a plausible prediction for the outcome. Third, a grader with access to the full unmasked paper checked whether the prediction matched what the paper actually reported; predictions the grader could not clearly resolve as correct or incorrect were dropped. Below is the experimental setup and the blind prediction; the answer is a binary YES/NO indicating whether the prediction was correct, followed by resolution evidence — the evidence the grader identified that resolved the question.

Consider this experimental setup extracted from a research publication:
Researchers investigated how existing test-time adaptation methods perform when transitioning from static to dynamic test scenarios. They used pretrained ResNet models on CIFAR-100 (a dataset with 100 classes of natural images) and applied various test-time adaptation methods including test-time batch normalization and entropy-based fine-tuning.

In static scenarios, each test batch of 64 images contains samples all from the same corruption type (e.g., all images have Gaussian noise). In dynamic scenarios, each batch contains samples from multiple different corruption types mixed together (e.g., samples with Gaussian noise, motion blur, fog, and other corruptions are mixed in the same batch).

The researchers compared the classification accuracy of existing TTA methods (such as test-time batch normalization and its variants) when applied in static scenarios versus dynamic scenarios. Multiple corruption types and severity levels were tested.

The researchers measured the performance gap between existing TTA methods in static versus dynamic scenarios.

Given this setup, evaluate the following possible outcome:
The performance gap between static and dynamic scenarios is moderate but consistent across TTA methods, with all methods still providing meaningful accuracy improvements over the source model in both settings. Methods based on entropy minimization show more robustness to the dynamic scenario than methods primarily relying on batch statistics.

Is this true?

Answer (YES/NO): NO